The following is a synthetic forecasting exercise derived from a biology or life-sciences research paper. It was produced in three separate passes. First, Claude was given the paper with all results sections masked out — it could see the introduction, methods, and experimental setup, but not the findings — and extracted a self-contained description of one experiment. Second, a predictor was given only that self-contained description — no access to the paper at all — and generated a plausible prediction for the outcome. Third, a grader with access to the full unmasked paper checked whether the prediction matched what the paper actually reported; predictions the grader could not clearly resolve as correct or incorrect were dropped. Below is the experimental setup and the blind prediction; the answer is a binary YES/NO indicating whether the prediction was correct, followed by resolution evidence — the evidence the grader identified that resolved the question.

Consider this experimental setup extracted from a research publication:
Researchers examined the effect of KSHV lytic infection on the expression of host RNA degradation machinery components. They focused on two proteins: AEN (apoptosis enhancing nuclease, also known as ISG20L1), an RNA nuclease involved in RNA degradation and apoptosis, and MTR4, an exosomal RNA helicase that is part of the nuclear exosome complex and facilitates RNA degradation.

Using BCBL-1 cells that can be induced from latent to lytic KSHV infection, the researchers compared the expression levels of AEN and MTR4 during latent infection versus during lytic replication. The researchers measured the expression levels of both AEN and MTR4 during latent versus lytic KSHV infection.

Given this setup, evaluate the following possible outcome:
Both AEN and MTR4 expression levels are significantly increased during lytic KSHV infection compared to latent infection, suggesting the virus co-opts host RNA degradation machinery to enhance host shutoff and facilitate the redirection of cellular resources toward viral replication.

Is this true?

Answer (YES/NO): NO